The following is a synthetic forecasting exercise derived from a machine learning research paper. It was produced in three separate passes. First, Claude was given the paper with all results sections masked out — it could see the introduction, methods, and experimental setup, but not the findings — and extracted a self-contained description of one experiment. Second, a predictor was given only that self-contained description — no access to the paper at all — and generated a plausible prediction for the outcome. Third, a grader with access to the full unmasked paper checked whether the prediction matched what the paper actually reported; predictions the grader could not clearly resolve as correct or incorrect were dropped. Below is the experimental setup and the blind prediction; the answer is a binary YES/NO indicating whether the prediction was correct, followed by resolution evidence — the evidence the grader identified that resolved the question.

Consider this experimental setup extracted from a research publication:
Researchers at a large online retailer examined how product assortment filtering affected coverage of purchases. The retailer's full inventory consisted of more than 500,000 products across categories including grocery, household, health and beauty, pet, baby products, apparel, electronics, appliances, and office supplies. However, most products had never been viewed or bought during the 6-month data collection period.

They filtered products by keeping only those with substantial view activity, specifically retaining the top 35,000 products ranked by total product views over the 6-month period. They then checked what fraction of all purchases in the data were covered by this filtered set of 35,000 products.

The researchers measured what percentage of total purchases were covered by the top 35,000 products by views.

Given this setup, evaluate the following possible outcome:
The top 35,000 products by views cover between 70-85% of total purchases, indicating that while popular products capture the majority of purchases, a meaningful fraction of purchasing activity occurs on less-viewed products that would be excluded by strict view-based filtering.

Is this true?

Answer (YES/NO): NO